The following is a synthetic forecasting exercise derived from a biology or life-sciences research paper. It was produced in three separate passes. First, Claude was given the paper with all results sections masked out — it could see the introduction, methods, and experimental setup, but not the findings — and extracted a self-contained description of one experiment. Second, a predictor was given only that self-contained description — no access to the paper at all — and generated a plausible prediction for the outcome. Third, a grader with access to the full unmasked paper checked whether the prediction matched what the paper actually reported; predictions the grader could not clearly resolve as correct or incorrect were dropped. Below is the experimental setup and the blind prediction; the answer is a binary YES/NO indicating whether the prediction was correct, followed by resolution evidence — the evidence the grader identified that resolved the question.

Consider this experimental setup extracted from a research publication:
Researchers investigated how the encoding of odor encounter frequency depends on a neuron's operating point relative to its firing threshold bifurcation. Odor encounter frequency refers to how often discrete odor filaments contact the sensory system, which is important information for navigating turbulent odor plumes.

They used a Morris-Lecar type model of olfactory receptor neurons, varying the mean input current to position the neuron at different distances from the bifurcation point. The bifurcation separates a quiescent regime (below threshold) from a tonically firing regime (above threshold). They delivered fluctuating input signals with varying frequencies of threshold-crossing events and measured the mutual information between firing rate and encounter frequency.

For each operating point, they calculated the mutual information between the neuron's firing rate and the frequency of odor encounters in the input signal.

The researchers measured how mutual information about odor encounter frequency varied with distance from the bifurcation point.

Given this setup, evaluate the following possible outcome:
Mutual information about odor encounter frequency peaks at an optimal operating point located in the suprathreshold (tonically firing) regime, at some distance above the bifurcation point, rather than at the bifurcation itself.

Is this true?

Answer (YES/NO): NO